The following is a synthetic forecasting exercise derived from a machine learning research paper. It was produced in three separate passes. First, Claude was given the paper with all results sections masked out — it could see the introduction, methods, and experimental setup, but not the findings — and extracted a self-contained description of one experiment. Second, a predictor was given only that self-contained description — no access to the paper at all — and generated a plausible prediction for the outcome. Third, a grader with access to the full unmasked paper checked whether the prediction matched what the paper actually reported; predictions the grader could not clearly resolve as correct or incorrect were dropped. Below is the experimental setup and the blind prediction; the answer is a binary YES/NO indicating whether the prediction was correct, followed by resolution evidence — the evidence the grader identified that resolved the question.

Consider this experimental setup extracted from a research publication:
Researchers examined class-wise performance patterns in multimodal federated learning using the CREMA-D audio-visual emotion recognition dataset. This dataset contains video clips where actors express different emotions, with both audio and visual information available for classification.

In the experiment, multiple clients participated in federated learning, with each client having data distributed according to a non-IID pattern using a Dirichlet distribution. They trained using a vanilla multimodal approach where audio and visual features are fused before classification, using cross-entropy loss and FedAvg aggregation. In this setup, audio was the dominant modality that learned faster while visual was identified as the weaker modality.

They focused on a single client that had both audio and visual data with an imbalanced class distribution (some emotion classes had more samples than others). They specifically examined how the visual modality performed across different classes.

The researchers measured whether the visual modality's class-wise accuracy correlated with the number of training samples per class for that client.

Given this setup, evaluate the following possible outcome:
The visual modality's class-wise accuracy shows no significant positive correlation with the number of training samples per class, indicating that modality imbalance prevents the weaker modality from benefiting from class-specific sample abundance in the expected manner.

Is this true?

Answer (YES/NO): YES